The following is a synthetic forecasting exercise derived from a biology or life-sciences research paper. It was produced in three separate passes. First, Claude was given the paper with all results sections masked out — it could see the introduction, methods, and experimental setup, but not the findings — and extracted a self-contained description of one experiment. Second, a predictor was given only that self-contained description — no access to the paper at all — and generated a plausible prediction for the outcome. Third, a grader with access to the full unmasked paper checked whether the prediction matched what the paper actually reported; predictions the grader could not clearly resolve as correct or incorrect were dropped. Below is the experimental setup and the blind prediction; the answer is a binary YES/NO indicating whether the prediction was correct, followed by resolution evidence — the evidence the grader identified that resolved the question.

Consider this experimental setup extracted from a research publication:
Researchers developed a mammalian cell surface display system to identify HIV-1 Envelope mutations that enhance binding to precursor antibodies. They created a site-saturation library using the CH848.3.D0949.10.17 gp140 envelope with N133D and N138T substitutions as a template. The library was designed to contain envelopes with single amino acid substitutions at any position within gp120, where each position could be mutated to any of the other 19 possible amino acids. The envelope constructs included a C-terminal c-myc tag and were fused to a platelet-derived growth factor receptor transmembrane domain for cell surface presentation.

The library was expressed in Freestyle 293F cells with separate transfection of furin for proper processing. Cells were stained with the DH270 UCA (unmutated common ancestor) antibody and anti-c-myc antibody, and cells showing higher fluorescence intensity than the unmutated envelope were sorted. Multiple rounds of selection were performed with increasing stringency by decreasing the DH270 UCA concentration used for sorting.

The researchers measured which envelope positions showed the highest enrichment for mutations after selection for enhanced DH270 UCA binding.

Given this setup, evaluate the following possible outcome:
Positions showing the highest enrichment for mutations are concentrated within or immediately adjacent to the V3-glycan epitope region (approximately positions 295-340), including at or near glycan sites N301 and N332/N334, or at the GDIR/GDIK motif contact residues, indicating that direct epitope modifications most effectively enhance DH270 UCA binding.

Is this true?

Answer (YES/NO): NO